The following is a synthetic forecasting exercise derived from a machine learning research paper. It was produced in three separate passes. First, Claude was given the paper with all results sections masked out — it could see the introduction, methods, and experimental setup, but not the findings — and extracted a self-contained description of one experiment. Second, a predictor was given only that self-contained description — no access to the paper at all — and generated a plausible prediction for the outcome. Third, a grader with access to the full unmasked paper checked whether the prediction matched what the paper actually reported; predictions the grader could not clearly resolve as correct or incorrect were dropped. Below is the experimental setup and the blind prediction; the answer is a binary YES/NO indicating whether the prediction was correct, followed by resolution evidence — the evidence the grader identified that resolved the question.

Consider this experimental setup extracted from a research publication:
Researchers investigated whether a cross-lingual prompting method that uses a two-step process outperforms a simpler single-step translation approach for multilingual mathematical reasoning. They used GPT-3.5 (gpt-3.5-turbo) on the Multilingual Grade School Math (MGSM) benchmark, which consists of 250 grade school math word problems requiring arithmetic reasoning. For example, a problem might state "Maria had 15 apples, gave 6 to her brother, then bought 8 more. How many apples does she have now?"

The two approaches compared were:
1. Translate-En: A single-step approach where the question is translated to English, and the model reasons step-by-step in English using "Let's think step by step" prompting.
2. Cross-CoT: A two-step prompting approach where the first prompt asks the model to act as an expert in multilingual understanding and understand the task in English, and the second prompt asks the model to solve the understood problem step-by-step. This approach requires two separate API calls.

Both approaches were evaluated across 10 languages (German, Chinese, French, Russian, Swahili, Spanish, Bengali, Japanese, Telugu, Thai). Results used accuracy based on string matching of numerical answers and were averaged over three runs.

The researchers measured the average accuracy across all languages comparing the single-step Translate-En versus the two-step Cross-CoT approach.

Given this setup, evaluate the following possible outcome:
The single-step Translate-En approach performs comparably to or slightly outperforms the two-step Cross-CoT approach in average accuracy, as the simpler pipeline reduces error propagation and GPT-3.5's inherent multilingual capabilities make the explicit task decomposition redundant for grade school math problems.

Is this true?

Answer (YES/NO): NO